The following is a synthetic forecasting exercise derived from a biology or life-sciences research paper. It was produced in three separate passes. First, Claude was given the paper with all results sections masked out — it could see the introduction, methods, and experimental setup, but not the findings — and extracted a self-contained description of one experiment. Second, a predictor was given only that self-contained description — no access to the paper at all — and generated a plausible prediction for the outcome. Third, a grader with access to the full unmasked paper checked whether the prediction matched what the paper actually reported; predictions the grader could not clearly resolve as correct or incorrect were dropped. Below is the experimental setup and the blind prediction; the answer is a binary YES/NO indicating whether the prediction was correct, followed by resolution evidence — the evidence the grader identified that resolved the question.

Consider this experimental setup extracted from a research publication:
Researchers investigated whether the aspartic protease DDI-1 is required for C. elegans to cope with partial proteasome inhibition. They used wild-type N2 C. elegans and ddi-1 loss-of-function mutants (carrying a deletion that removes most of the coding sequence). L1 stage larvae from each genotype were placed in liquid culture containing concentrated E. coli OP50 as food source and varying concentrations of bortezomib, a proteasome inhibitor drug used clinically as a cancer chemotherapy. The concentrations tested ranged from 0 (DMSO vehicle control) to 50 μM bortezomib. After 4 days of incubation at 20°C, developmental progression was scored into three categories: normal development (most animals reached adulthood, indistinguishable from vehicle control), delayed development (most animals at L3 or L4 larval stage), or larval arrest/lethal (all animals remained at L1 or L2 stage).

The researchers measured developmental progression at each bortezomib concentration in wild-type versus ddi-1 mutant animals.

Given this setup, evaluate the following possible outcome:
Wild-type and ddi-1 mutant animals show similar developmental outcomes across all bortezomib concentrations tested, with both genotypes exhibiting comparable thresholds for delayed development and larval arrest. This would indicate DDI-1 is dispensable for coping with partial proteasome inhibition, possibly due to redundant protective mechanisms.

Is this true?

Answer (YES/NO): NO